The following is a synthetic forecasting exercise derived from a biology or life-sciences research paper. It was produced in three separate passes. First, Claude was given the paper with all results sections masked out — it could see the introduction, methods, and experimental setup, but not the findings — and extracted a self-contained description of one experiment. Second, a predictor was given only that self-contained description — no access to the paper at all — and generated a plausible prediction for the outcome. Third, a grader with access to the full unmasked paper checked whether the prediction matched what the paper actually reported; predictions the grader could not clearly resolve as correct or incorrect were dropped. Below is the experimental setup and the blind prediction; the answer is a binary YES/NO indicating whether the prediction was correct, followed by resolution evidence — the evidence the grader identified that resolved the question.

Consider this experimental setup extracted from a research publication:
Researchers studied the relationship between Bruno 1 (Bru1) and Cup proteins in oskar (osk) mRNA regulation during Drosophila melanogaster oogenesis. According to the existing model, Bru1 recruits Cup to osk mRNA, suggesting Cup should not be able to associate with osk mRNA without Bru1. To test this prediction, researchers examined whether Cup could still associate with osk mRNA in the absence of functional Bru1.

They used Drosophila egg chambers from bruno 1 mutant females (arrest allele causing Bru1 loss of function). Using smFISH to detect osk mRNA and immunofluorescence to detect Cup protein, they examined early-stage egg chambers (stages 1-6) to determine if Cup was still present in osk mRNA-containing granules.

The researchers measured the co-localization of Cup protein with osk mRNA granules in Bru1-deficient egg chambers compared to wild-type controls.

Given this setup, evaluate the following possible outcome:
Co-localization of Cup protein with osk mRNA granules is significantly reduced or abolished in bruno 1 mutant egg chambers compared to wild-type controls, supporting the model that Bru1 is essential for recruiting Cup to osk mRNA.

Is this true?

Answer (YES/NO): NO